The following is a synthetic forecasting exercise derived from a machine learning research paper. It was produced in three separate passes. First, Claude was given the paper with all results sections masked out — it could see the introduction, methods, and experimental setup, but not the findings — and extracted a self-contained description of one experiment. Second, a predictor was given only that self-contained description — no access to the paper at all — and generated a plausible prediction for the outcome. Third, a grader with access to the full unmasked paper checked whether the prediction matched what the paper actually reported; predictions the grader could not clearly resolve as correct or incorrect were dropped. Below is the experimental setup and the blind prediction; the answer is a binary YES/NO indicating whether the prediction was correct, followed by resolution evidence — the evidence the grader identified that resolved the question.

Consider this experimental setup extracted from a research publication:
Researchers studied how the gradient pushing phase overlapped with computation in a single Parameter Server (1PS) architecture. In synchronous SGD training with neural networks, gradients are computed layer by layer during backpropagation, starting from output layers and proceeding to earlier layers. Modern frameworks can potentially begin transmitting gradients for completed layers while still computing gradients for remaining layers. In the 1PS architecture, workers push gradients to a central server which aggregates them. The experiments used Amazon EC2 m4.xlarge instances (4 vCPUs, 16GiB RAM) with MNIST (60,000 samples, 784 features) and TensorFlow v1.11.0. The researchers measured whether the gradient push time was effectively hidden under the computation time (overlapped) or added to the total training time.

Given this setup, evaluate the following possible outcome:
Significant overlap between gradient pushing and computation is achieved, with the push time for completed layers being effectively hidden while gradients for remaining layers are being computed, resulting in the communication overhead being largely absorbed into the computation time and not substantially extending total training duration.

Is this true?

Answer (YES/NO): NO